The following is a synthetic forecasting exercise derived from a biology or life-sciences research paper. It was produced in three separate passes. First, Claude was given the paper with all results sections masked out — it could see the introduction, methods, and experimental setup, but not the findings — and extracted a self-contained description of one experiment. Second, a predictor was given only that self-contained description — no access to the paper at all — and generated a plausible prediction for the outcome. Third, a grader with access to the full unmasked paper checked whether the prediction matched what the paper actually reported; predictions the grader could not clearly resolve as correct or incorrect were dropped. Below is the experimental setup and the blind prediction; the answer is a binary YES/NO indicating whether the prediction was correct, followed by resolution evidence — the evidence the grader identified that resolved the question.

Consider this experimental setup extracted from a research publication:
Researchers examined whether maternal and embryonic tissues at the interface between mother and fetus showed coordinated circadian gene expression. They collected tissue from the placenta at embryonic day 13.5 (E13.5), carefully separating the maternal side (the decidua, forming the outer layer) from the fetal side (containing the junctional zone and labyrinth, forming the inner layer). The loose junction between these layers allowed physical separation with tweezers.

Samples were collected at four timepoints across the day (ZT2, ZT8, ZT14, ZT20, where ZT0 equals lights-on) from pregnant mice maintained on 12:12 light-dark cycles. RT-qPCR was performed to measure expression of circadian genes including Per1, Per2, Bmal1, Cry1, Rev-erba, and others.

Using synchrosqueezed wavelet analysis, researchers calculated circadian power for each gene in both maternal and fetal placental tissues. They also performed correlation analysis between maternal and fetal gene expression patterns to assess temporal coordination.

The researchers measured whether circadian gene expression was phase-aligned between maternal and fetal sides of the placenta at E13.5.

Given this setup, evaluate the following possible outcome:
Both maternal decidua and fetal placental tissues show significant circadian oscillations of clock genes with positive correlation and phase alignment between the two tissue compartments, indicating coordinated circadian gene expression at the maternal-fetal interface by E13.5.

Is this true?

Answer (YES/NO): NO